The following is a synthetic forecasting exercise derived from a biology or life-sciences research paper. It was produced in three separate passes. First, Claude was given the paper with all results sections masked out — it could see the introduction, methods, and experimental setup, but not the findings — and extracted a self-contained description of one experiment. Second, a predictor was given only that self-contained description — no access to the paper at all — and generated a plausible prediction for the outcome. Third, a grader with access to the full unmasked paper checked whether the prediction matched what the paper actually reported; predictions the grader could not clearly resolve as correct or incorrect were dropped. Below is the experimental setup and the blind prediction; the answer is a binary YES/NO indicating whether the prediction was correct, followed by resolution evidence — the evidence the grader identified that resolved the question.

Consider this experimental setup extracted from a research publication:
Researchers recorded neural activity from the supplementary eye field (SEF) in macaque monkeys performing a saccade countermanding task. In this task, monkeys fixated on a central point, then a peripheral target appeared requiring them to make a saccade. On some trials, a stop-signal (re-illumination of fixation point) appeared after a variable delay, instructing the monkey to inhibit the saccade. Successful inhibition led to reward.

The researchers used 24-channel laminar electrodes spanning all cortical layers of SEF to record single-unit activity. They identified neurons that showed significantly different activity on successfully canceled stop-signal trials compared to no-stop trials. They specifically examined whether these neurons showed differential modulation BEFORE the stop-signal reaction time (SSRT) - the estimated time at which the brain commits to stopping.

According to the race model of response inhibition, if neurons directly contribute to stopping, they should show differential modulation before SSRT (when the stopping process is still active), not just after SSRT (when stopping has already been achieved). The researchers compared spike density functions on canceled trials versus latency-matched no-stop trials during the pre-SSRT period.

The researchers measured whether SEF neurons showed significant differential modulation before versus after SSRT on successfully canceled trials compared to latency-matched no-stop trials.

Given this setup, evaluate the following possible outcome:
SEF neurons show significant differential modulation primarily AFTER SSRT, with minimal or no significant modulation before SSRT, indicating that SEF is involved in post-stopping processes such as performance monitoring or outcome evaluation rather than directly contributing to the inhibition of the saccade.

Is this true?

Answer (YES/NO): YES